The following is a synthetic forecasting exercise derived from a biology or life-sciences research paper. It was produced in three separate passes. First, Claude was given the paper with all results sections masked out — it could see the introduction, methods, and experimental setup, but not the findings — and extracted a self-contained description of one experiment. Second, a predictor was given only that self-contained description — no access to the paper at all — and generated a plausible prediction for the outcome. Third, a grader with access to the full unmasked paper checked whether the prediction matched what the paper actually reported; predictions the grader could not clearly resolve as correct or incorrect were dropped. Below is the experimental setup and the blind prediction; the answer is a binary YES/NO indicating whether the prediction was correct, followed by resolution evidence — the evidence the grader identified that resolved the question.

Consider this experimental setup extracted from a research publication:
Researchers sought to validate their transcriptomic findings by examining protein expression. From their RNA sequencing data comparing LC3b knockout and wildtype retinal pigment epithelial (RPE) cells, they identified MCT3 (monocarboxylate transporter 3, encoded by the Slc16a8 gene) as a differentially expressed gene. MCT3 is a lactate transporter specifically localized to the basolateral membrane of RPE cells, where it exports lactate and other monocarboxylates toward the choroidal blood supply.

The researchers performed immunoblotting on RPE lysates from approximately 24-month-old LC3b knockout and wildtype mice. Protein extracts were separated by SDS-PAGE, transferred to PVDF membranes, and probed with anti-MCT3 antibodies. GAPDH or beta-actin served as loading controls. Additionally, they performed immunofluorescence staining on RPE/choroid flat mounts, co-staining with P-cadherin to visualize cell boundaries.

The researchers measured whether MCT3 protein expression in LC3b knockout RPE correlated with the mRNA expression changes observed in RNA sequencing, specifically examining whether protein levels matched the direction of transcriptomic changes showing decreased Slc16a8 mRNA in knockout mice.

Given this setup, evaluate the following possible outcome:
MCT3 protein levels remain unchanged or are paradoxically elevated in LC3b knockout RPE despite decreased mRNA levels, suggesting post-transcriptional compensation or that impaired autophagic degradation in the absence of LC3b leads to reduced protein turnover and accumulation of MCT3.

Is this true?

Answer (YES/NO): NO